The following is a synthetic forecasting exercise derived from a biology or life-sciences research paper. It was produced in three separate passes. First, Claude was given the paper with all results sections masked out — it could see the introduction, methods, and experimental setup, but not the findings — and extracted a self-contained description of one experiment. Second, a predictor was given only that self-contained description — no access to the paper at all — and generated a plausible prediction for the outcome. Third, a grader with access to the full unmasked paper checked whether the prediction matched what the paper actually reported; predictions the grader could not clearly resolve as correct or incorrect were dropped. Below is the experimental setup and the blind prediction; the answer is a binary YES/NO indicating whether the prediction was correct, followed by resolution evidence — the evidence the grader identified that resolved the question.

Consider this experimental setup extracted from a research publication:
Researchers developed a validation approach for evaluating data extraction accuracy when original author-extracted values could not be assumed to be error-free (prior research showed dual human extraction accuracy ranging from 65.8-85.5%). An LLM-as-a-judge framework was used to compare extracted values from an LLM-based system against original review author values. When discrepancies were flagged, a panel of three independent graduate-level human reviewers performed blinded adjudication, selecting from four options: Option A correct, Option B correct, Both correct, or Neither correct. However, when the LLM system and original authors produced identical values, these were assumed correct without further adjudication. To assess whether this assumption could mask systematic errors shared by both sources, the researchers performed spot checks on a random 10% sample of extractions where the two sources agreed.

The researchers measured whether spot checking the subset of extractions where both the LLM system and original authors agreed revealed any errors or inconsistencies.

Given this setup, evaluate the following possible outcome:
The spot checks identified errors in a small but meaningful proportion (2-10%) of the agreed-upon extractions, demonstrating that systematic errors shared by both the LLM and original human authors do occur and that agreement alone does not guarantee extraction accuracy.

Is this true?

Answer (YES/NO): NO